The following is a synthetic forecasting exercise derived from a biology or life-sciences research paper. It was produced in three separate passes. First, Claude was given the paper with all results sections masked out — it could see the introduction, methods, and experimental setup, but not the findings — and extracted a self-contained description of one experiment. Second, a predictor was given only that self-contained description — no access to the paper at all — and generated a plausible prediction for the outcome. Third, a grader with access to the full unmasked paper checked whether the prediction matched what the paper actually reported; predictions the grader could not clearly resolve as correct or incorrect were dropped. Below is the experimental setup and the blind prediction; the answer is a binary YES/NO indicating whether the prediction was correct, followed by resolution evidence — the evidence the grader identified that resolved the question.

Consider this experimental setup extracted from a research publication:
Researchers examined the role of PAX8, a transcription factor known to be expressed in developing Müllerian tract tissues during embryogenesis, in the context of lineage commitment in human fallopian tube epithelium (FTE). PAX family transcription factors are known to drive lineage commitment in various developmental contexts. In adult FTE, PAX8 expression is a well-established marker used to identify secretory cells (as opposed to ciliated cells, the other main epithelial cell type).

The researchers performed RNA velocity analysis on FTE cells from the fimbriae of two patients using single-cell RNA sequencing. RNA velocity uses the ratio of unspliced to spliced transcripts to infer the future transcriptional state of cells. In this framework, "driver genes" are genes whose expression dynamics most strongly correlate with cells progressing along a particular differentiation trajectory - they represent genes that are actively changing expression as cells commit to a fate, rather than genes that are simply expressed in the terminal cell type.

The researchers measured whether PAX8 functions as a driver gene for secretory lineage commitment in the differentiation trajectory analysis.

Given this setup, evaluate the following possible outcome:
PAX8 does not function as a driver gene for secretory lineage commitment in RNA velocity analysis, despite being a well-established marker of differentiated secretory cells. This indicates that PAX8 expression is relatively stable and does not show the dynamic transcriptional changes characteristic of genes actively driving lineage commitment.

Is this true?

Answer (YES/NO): NO